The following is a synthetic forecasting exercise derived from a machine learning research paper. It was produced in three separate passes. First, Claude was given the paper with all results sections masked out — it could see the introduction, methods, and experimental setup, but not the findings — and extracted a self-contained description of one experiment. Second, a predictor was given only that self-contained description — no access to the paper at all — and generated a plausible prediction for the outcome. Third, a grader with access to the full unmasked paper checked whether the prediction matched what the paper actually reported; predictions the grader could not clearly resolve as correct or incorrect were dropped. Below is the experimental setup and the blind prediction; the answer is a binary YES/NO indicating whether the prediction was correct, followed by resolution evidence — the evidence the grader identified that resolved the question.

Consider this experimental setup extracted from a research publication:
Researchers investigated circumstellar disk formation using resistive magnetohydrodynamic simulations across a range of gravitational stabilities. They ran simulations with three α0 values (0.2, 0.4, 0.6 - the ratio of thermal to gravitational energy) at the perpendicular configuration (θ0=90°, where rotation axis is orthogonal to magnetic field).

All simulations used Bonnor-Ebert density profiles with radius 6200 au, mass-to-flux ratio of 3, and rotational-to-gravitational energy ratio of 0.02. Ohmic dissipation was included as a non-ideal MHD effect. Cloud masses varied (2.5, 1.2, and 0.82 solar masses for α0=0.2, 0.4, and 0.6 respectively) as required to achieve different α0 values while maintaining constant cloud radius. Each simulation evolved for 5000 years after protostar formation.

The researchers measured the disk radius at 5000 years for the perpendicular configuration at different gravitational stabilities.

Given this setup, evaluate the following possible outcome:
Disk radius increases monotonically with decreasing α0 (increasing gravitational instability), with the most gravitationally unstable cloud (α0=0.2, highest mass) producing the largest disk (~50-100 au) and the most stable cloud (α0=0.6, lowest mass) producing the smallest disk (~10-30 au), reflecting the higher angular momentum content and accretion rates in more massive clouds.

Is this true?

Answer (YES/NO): NO